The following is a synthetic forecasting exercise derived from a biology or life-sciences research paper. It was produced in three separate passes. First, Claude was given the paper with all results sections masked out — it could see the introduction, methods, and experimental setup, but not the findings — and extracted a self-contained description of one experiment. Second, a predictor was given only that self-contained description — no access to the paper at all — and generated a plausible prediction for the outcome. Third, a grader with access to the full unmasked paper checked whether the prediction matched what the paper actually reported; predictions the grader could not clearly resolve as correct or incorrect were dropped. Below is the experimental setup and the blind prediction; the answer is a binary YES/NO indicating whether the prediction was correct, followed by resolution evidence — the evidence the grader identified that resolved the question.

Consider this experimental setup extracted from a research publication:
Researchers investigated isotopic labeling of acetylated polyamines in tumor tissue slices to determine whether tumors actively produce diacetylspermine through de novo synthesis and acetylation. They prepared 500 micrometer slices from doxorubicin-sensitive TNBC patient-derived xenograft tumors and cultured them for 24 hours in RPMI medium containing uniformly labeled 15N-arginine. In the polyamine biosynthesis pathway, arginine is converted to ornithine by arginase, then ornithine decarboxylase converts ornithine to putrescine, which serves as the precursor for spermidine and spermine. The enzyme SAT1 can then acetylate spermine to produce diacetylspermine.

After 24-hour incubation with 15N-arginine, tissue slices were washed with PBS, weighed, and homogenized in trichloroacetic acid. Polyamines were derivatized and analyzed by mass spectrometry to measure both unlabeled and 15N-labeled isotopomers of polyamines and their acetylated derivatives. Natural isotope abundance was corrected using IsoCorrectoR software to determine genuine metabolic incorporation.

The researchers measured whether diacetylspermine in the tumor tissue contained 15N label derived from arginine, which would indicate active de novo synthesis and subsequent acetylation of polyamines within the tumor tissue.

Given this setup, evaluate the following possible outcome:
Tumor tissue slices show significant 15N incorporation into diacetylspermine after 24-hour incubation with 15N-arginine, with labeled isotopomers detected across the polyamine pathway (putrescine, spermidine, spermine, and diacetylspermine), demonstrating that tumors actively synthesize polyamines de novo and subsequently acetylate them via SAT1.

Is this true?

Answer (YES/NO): NO